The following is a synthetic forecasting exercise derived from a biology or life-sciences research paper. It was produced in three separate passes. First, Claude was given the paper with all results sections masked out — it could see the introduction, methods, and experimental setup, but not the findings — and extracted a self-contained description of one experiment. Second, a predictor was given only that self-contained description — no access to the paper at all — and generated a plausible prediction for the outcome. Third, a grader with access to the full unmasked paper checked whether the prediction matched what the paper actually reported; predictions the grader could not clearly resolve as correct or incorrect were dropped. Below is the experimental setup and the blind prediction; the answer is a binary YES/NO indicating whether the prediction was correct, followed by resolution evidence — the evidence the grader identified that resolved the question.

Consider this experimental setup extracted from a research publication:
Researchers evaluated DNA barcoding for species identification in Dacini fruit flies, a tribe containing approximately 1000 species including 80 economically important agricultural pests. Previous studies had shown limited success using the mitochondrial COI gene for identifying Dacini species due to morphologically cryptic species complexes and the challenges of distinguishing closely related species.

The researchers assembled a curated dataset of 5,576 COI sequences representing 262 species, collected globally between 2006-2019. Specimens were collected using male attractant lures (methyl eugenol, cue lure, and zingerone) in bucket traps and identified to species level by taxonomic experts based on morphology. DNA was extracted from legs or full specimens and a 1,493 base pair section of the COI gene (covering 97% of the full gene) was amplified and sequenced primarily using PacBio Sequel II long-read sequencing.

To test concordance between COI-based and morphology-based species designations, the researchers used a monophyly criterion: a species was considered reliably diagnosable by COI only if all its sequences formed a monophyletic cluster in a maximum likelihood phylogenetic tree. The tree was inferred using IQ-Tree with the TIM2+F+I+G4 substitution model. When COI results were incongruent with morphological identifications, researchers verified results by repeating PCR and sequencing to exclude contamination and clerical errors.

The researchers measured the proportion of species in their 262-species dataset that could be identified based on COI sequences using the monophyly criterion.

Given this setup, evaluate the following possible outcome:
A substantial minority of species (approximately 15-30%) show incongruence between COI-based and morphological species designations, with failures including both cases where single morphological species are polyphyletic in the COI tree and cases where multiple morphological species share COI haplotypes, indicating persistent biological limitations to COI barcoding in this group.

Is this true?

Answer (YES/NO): NO